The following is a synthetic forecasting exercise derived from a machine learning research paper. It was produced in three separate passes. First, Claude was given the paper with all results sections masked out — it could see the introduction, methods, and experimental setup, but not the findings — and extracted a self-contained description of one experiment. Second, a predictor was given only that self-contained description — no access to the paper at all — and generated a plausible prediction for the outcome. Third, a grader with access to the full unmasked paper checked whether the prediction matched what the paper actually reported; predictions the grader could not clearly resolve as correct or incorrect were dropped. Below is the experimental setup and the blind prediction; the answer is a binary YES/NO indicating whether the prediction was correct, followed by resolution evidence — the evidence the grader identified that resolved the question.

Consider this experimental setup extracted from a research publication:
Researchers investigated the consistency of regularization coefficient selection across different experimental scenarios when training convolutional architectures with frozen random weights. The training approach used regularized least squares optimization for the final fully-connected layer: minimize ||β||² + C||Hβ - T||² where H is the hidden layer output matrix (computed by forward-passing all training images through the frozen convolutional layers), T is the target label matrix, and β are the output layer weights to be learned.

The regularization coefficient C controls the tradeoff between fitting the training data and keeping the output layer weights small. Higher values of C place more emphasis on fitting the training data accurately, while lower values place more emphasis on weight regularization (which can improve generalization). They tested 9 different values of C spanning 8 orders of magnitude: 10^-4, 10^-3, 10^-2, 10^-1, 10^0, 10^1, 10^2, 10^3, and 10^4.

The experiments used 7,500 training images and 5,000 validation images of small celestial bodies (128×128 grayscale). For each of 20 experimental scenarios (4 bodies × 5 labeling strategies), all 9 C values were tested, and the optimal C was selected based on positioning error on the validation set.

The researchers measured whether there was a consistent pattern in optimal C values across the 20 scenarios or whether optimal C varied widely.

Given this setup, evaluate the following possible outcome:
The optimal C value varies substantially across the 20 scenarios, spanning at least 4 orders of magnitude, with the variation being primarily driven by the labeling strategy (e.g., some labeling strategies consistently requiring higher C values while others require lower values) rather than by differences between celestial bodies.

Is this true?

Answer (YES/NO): NO